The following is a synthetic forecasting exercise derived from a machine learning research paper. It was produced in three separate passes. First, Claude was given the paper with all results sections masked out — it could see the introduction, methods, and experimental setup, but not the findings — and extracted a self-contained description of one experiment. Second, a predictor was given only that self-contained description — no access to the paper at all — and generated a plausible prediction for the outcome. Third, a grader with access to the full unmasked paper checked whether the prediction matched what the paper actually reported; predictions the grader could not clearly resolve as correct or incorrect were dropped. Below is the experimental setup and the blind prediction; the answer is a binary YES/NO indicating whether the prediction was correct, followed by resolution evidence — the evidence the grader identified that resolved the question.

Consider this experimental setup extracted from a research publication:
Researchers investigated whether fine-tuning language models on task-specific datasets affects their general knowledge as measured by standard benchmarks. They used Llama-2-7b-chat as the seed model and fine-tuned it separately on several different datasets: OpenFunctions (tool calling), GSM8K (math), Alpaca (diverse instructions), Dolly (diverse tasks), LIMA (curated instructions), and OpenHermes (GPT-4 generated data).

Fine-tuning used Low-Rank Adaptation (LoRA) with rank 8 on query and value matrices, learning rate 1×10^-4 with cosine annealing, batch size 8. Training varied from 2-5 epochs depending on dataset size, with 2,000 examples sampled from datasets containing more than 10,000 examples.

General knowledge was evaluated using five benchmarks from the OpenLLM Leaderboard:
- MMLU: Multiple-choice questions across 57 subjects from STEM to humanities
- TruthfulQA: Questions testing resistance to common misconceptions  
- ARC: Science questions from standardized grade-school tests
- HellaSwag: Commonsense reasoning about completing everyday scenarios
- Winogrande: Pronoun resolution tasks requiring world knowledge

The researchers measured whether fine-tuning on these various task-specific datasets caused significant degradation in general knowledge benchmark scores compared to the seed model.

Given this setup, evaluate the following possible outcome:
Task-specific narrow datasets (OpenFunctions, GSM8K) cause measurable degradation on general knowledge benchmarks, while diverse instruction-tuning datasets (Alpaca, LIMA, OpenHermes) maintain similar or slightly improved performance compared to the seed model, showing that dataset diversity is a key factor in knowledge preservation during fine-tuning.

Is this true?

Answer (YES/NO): NO